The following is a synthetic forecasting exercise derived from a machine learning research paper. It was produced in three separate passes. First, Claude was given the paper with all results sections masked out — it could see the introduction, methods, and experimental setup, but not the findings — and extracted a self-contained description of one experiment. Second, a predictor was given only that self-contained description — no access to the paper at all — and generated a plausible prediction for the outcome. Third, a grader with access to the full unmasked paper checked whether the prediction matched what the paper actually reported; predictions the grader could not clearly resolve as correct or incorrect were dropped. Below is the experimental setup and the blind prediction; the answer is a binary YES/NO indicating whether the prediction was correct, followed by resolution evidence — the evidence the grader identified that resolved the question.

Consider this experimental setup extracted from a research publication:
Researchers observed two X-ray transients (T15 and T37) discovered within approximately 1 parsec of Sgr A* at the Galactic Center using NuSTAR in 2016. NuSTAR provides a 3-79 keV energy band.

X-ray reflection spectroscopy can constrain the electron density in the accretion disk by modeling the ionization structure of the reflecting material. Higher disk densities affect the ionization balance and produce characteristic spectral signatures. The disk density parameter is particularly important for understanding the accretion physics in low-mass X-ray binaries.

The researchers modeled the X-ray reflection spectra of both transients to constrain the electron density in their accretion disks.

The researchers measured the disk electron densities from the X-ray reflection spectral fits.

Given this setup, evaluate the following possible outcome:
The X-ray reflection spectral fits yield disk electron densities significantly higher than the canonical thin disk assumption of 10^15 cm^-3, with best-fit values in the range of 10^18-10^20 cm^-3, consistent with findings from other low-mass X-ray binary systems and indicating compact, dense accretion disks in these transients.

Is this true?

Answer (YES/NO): NO